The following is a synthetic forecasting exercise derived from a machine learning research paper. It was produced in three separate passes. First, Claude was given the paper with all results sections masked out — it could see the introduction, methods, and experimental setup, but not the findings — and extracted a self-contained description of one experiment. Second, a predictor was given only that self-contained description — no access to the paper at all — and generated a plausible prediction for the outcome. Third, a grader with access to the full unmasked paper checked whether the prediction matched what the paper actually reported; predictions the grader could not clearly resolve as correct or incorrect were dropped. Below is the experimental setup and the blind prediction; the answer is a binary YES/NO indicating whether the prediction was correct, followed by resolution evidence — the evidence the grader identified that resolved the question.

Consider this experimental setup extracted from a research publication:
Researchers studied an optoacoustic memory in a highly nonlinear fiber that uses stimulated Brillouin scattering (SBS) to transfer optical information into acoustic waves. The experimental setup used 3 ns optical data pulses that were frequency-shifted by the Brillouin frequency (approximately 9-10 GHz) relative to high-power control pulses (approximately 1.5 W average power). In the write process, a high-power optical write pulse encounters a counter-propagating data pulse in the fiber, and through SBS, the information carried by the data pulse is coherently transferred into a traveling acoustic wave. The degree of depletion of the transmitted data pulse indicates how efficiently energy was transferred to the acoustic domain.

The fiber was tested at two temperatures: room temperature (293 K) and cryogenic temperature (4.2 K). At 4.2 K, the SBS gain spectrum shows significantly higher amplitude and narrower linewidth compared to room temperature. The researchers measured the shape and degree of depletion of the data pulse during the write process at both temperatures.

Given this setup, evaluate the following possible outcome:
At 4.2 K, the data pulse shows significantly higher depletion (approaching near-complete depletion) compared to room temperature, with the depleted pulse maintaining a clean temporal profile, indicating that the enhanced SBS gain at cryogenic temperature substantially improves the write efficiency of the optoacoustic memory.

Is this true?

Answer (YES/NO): NO